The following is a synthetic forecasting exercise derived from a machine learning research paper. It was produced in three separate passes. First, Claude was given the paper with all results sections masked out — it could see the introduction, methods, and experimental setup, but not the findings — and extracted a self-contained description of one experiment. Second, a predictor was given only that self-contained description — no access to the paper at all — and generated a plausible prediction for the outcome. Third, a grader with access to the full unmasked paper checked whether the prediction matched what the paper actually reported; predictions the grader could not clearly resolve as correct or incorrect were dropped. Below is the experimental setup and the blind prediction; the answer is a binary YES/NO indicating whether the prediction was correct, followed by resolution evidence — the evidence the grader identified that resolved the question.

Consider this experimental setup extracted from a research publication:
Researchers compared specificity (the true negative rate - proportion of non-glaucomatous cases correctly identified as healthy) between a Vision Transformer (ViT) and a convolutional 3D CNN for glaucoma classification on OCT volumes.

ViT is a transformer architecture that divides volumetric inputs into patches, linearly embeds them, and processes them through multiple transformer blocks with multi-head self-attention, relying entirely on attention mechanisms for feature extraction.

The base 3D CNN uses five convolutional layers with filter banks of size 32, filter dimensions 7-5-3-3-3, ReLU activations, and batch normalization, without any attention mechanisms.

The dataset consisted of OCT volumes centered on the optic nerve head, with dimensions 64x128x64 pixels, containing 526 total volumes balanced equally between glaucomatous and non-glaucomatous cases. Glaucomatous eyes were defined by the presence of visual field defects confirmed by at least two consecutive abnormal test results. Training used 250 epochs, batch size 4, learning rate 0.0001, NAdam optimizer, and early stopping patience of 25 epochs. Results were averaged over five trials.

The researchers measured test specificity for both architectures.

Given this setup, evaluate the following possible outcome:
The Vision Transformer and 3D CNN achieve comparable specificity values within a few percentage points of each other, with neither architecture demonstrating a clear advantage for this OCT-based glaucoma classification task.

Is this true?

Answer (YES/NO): NO